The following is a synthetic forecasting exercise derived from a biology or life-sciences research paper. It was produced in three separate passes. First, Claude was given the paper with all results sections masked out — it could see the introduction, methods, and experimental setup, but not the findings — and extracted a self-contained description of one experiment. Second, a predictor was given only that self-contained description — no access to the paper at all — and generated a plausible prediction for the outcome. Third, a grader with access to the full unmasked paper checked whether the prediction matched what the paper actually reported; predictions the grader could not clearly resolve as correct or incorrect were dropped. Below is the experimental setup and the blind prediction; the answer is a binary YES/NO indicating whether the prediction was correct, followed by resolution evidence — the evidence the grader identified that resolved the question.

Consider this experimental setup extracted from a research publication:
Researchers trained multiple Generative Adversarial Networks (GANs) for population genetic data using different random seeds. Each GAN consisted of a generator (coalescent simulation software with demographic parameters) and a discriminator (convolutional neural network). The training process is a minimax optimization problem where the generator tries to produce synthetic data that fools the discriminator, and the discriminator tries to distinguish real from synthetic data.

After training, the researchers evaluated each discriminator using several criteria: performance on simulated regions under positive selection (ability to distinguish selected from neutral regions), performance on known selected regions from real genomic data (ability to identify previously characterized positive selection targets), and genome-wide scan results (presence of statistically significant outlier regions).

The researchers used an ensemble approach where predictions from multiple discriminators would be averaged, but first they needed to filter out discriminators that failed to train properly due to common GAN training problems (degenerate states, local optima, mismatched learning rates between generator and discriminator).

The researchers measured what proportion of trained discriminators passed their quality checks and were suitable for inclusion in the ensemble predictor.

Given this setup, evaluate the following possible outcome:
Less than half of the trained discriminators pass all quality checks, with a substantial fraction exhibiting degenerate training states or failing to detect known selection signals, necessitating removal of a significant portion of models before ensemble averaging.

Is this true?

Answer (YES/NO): NO